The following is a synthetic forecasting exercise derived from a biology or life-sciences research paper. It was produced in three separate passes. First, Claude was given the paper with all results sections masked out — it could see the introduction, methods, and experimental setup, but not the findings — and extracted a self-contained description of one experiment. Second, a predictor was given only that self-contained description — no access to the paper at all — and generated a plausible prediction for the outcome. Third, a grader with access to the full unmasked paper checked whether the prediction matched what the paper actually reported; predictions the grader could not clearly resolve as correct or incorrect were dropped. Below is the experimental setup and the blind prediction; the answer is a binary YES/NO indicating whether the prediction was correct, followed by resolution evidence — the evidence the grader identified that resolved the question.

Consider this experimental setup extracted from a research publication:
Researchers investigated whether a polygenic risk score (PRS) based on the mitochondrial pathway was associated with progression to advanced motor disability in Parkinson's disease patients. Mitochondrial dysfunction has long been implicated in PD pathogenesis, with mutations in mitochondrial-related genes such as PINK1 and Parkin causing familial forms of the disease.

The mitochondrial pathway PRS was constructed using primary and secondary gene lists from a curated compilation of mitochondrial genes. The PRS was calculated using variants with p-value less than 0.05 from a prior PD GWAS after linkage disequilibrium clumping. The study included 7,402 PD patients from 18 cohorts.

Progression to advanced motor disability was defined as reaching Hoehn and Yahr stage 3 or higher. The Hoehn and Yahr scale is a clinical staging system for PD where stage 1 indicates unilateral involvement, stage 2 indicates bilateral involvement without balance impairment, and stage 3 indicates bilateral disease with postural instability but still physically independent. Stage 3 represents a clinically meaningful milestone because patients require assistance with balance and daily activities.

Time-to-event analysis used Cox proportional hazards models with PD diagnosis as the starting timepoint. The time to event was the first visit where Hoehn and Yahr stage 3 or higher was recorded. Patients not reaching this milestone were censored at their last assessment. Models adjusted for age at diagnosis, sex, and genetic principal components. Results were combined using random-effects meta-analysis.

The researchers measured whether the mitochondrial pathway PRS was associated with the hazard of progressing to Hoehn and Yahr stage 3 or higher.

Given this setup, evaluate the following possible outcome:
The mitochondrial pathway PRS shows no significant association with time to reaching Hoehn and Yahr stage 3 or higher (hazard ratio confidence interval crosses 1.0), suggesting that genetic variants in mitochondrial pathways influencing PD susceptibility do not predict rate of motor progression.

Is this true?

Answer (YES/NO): YES